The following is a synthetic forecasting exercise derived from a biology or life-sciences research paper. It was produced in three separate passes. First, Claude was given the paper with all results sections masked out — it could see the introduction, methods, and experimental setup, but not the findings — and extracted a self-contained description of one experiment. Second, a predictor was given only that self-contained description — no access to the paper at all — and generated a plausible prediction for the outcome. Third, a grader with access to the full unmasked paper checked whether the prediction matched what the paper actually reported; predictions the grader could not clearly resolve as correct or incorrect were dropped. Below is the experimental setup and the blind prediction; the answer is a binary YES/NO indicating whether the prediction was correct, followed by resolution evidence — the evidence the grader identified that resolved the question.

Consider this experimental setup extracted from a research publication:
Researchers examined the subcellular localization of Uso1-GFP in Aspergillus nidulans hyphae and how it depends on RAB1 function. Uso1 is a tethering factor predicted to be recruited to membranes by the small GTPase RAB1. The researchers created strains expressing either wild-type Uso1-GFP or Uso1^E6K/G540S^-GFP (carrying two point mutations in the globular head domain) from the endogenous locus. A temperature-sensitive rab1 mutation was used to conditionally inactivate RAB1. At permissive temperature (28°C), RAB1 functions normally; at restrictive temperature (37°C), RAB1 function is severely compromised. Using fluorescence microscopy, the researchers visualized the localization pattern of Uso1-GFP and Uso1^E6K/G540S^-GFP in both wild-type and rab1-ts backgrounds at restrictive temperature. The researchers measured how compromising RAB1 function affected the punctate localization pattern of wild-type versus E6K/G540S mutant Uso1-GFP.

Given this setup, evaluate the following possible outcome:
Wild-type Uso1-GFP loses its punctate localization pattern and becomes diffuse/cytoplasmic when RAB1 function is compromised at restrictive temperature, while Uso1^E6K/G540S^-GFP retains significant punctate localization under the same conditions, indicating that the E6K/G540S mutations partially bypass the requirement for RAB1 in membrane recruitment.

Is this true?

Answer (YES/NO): YES